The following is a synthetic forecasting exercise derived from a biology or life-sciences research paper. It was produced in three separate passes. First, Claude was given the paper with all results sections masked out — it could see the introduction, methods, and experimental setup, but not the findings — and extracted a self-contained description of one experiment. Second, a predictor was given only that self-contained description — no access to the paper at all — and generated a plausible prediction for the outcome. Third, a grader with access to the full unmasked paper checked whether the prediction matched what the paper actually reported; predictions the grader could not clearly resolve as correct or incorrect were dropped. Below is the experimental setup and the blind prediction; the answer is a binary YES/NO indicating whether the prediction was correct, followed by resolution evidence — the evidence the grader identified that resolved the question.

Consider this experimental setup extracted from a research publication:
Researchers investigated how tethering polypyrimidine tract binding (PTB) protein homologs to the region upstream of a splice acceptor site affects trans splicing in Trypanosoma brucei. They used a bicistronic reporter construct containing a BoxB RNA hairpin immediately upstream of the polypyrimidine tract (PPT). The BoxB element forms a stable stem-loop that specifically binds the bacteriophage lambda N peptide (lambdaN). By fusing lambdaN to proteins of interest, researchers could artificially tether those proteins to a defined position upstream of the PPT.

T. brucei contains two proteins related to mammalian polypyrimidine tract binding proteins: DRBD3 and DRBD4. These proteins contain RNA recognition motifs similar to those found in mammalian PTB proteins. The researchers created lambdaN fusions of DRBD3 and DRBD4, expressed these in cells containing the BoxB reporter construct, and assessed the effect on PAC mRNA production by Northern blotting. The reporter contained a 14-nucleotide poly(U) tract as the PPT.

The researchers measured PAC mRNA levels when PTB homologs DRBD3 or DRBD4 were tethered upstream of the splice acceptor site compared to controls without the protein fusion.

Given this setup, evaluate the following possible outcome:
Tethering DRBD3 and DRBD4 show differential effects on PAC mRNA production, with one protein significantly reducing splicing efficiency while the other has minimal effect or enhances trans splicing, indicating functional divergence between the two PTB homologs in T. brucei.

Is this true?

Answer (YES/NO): NO